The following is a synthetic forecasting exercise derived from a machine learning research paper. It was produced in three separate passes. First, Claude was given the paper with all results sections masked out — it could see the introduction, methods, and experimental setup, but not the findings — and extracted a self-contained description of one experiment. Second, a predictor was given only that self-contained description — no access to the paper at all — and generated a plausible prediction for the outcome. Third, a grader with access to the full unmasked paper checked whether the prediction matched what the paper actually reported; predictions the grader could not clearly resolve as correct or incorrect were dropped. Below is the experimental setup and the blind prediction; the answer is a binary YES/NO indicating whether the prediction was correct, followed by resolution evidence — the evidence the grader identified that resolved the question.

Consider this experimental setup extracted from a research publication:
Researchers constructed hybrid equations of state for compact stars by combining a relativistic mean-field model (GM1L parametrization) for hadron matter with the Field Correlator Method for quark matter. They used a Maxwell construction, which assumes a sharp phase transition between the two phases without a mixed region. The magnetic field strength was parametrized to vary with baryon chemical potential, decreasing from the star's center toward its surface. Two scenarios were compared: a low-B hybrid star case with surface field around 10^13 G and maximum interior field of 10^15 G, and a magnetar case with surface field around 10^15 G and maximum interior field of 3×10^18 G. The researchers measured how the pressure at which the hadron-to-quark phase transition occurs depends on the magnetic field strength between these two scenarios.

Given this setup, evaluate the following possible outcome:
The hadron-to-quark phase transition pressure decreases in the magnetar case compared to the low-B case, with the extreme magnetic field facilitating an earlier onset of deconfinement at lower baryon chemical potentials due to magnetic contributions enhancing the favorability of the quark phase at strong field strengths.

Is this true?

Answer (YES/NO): NO